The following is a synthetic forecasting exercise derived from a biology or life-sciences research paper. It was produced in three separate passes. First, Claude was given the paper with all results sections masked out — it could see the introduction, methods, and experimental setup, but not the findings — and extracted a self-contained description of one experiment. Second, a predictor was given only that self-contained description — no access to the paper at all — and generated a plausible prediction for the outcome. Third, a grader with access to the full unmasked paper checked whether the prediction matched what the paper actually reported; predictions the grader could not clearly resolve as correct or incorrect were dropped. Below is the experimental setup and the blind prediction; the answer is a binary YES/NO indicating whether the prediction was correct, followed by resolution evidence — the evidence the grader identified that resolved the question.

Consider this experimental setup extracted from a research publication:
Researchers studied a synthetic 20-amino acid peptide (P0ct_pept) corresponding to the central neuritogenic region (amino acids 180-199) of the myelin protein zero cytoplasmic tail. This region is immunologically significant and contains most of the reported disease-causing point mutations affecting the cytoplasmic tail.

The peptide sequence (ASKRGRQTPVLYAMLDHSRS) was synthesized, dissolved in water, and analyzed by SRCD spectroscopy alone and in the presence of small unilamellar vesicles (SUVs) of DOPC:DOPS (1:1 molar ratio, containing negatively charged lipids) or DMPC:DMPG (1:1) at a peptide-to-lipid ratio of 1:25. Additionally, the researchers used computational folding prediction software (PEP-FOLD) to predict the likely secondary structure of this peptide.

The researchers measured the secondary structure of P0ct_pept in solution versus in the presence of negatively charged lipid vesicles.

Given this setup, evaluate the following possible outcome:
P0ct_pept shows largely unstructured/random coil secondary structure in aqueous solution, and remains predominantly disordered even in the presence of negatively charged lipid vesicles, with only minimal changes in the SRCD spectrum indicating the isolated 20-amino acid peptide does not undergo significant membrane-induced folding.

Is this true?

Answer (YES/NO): NO